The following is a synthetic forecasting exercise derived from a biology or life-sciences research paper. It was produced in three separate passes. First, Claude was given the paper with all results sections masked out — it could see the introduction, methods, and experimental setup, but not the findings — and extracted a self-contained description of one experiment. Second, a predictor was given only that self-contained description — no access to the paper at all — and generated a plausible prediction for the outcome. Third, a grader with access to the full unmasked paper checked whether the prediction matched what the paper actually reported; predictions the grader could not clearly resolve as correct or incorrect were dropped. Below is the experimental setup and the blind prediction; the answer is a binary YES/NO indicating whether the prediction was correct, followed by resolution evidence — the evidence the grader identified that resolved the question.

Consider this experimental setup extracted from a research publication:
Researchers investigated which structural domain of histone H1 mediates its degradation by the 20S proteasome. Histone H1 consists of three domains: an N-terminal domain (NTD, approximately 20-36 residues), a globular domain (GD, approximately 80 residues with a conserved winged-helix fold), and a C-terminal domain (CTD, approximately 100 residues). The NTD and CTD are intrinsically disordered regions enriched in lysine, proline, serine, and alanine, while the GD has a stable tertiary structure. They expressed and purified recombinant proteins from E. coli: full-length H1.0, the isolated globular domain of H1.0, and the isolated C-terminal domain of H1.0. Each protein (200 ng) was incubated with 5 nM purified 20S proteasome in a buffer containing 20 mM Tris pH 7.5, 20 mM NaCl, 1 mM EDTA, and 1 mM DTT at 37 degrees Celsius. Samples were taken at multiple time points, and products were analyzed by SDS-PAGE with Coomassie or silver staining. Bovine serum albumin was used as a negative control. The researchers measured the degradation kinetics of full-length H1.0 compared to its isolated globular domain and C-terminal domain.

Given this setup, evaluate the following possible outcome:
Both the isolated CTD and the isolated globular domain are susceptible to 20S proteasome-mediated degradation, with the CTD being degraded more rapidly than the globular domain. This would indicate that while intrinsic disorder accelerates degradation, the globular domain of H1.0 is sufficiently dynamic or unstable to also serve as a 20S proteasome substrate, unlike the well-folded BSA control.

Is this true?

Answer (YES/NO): NO